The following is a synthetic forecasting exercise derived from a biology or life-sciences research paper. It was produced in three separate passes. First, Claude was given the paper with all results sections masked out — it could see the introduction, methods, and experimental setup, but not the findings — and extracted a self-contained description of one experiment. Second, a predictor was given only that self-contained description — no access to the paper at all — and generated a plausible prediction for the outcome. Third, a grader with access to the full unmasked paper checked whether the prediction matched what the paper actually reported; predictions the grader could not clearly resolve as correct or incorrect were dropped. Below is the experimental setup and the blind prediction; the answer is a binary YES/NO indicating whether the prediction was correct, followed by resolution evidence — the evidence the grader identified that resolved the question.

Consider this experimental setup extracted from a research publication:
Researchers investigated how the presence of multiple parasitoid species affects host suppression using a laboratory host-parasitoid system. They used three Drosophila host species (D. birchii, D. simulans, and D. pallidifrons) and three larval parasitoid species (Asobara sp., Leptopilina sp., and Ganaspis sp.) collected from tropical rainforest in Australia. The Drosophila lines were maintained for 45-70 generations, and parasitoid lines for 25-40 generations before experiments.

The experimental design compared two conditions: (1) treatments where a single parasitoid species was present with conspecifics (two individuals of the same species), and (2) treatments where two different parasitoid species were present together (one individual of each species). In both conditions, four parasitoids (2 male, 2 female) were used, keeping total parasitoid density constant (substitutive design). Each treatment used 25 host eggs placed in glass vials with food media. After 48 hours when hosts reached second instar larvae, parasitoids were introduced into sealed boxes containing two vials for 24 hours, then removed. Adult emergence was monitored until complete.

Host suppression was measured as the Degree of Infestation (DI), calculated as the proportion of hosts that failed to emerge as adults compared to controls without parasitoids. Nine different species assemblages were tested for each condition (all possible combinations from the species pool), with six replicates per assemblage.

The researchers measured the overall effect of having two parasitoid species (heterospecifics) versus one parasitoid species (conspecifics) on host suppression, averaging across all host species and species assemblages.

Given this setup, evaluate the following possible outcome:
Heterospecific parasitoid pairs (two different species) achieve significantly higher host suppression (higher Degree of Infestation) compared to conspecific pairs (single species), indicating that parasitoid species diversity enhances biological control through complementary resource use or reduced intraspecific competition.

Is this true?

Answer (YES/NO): YES